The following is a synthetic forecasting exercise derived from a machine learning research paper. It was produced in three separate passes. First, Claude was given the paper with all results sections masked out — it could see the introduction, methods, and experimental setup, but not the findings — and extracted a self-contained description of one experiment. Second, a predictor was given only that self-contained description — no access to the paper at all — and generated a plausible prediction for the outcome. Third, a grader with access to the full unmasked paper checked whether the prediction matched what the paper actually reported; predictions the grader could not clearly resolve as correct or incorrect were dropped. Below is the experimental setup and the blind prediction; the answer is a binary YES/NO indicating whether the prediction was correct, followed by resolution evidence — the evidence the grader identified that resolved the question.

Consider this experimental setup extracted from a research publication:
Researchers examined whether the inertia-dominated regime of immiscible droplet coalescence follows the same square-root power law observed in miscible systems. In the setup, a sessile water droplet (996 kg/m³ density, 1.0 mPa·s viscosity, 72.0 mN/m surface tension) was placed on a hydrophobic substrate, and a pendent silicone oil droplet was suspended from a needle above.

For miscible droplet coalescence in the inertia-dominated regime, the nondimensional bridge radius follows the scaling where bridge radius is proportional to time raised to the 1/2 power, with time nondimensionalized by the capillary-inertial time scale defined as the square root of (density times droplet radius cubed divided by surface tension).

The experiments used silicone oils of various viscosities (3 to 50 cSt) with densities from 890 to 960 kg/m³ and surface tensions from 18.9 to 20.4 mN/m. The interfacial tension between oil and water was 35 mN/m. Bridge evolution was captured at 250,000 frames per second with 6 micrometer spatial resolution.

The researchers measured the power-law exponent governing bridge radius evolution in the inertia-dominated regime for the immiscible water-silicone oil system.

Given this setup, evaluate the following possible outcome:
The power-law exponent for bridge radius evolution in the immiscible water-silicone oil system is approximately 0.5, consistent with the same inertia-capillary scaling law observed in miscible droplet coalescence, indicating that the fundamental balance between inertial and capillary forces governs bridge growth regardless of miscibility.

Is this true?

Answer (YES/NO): NO